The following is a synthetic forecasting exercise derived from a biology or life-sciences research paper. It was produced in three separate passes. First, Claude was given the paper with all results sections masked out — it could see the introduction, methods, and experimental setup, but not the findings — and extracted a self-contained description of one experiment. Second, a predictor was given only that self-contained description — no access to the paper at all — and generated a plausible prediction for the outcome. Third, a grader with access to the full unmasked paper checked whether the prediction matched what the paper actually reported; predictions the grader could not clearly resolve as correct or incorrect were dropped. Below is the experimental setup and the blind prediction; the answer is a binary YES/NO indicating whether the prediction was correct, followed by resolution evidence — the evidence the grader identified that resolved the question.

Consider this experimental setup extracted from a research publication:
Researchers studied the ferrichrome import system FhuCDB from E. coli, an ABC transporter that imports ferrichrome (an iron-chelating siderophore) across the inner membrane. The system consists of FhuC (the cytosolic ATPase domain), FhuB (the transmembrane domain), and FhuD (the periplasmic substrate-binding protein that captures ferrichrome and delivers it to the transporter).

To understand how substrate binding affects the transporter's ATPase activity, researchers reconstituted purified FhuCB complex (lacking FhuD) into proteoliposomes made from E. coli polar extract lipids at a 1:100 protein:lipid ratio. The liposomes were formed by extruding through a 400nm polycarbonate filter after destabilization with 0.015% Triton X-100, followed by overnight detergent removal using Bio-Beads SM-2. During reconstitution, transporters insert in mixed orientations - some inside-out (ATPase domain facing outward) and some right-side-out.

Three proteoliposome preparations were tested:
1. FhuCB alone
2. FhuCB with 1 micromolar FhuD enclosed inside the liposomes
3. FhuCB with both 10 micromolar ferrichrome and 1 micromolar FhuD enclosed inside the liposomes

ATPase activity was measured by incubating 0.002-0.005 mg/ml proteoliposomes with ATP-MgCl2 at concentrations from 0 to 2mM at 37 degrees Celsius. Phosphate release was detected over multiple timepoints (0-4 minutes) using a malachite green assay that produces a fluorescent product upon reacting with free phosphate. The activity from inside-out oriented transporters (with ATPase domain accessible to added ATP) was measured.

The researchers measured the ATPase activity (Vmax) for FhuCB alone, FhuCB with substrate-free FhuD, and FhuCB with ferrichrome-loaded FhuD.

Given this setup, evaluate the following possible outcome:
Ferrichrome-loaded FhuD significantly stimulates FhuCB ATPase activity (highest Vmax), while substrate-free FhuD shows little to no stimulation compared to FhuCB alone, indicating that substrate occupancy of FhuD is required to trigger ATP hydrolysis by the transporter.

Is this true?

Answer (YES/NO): NO